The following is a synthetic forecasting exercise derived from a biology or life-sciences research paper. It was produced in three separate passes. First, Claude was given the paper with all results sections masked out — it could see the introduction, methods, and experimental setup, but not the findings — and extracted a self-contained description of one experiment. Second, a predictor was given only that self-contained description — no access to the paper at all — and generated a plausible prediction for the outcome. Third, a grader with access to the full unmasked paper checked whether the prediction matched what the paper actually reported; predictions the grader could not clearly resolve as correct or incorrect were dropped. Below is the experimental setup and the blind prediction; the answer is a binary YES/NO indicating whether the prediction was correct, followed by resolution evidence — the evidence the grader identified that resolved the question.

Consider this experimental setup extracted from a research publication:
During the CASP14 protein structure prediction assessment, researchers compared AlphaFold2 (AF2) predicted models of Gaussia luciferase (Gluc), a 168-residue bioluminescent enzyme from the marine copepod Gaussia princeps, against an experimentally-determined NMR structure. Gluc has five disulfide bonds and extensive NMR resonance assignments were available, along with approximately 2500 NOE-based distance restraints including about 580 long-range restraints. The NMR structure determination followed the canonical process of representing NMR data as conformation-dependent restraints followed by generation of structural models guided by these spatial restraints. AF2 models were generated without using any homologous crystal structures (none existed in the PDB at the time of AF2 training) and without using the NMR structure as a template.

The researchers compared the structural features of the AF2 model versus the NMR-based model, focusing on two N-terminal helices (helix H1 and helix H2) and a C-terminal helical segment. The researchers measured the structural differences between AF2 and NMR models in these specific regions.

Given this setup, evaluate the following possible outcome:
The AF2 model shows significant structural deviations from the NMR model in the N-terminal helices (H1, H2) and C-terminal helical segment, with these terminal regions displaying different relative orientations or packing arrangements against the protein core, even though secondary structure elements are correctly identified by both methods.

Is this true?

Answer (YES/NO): NO